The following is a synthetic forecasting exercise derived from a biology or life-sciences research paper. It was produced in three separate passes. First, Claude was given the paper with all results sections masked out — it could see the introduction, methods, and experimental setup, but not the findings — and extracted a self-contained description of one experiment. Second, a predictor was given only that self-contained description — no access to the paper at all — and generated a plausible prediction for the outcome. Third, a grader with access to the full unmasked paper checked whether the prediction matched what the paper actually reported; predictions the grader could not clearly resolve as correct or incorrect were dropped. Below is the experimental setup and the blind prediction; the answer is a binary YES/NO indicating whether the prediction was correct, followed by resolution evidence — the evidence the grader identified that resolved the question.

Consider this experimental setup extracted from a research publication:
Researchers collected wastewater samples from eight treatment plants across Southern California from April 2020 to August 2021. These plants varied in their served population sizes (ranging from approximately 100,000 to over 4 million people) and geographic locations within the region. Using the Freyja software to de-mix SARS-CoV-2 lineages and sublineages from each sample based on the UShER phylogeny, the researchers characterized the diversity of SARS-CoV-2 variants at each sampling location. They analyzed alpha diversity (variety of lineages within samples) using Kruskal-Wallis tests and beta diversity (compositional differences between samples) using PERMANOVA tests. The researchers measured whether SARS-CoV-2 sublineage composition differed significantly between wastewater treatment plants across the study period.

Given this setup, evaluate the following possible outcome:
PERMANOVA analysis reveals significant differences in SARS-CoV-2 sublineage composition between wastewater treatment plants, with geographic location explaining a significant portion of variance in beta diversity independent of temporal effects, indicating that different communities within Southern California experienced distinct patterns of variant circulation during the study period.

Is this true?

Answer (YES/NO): NO